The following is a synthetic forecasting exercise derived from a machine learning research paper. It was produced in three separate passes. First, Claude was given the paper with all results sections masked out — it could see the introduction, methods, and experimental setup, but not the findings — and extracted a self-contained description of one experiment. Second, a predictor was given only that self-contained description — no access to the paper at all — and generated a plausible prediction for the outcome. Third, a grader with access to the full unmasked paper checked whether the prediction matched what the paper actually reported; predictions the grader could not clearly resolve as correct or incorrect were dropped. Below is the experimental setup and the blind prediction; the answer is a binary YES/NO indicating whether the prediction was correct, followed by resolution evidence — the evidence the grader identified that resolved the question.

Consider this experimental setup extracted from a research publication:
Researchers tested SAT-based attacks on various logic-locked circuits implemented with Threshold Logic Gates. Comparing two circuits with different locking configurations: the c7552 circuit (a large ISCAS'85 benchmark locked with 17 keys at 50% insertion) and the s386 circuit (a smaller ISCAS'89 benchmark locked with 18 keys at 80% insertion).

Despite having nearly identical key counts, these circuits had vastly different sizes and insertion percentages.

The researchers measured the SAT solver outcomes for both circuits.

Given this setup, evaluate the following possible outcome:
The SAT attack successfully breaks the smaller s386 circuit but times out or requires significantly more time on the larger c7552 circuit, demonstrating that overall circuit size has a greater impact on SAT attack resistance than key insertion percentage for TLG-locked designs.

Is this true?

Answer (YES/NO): YES